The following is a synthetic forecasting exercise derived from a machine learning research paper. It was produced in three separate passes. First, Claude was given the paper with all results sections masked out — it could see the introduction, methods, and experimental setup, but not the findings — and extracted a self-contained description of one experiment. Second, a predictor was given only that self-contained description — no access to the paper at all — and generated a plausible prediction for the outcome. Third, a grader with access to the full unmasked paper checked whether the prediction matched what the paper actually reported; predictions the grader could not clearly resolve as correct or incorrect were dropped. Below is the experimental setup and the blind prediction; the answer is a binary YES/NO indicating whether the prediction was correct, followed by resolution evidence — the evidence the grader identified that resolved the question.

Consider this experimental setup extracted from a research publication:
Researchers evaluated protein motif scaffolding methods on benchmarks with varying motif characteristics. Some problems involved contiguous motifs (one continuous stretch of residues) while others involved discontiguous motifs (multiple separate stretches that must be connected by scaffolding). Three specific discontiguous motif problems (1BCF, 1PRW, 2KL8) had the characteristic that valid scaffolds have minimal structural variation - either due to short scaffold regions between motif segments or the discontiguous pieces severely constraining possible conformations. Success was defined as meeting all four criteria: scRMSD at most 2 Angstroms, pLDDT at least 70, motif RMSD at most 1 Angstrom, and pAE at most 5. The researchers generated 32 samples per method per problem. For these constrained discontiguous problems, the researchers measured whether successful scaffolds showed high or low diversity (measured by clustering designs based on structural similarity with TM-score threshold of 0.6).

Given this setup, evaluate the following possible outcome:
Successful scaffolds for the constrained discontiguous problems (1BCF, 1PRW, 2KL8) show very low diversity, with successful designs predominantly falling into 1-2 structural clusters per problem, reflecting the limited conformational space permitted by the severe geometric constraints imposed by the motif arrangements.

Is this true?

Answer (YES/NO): YES